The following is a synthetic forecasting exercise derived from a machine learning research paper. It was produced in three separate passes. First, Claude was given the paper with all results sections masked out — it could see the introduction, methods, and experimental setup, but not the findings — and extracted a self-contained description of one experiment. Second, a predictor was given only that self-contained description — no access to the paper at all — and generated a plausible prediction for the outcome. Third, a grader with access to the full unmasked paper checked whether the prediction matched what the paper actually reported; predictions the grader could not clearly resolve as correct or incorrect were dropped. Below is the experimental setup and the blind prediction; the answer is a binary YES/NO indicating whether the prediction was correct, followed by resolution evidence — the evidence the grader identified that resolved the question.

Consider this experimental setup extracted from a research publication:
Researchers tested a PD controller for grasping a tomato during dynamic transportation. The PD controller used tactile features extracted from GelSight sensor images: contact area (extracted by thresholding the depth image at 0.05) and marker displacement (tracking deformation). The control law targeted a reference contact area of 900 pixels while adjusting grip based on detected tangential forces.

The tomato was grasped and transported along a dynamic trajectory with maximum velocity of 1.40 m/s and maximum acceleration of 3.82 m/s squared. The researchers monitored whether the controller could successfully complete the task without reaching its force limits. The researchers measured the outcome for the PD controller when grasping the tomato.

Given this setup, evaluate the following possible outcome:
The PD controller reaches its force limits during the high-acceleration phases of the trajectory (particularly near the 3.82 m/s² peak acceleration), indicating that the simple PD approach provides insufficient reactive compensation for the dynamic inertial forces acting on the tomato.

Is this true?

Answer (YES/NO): NO